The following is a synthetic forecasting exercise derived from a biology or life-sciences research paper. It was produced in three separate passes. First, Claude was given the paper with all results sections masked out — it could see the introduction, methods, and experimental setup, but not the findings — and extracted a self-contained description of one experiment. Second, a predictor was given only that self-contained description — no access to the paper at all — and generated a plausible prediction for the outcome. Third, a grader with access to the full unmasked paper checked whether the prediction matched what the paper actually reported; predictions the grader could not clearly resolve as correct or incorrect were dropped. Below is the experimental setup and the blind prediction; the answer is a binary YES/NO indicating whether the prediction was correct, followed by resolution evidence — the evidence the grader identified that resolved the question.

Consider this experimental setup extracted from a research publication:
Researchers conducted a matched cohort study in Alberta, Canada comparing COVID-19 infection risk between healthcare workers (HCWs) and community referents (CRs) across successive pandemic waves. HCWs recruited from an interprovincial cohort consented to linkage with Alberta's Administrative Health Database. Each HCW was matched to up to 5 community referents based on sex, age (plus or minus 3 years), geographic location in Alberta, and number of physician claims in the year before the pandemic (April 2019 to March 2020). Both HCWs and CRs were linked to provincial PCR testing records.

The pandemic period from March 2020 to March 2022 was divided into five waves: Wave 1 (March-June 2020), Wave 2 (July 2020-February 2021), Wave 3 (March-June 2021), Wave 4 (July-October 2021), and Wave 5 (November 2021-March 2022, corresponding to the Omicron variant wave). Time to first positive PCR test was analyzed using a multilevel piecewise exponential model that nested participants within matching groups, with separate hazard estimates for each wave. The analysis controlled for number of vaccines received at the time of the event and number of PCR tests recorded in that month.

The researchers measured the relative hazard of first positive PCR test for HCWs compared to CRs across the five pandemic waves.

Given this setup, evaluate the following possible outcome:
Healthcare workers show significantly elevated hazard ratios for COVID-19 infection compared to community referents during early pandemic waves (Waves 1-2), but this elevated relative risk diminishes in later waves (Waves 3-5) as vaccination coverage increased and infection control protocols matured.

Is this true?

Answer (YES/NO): NO